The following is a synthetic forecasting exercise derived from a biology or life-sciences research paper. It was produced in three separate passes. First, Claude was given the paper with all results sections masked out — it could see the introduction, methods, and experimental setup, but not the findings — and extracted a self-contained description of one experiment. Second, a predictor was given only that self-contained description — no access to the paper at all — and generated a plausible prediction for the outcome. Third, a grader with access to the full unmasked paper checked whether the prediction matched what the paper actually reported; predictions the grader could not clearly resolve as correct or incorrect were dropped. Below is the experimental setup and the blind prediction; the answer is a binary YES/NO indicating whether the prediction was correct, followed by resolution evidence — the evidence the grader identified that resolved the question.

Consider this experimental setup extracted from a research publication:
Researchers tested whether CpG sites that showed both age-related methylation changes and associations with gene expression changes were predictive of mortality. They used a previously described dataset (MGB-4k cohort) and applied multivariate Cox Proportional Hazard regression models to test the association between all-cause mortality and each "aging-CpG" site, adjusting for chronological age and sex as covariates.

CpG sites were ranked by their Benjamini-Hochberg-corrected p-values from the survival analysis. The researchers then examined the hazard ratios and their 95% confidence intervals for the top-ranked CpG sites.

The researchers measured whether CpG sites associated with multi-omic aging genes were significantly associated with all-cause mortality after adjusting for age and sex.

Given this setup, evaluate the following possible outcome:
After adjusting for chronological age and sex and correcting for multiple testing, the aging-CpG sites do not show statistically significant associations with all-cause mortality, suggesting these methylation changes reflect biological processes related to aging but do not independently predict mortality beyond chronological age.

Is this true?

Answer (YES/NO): NO